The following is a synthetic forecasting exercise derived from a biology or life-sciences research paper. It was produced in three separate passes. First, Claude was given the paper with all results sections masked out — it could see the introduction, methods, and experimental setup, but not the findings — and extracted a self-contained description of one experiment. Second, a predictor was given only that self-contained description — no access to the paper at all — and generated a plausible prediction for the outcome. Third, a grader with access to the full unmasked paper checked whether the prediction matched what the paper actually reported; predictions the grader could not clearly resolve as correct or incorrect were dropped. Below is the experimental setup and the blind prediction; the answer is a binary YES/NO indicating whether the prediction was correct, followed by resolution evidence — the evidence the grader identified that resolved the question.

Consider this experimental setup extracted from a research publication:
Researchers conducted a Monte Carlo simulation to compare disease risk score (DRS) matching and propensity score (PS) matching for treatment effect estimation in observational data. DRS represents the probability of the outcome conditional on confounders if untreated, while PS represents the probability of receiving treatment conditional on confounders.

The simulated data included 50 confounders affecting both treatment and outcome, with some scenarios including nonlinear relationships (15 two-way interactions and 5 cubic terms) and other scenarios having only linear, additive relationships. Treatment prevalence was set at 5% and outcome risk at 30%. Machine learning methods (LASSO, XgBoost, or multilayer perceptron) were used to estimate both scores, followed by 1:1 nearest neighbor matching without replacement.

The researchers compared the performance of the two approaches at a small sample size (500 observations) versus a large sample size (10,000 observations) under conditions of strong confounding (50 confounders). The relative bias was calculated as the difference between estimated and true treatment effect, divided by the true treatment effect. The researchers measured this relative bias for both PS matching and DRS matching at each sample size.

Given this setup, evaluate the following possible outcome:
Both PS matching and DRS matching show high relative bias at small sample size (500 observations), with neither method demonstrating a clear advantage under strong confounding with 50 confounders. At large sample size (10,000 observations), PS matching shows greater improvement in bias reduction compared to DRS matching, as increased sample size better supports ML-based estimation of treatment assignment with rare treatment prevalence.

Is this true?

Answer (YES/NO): NO